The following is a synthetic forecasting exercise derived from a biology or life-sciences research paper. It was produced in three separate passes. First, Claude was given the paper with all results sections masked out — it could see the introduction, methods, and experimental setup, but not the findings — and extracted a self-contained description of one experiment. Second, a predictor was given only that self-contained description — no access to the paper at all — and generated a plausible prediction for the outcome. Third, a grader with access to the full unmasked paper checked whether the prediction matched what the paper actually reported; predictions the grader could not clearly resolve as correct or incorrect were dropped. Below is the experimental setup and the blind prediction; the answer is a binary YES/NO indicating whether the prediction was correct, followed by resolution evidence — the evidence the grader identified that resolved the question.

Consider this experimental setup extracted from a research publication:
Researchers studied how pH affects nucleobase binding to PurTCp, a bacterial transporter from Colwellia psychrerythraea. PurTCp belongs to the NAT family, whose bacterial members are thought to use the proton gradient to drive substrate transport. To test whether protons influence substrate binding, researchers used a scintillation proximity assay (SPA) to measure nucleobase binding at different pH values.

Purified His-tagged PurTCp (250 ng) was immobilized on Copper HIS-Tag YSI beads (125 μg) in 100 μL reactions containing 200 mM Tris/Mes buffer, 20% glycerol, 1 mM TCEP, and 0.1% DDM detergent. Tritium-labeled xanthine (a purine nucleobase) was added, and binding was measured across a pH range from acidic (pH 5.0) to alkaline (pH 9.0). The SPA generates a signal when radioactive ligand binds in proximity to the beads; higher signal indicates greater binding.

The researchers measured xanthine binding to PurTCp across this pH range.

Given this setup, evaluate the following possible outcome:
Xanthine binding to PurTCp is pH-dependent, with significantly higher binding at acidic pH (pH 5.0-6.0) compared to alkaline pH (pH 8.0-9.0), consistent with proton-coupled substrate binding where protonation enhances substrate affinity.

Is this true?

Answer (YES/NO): NO